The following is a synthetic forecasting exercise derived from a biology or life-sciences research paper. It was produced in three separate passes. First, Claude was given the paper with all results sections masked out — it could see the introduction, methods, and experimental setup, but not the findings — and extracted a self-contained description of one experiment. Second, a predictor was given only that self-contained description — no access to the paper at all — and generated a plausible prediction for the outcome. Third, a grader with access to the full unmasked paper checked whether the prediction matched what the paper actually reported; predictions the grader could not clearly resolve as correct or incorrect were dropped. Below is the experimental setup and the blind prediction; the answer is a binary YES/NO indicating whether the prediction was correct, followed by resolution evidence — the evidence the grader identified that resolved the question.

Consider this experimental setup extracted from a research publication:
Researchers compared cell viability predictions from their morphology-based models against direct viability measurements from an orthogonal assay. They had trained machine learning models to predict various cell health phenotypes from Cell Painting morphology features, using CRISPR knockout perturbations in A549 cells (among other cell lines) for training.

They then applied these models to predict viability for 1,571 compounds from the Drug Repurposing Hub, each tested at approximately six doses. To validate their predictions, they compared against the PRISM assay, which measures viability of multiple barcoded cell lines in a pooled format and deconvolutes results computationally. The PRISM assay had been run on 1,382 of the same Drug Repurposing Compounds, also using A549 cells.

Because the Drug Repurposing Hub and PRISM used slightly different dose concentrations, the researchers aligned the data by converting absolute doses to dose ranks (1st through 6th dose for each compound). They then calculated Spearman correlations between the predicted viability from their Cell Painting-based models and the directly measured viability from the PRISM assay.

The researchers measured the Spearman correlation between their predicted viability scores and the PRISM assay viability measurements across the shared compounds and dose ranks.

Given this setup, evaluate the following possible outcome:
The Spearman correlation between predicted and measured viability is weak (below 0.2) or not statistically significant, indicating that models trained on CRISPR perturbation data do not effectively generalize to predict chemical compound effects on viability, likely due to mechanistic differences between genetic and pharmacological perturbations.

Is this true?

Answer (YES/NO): NO